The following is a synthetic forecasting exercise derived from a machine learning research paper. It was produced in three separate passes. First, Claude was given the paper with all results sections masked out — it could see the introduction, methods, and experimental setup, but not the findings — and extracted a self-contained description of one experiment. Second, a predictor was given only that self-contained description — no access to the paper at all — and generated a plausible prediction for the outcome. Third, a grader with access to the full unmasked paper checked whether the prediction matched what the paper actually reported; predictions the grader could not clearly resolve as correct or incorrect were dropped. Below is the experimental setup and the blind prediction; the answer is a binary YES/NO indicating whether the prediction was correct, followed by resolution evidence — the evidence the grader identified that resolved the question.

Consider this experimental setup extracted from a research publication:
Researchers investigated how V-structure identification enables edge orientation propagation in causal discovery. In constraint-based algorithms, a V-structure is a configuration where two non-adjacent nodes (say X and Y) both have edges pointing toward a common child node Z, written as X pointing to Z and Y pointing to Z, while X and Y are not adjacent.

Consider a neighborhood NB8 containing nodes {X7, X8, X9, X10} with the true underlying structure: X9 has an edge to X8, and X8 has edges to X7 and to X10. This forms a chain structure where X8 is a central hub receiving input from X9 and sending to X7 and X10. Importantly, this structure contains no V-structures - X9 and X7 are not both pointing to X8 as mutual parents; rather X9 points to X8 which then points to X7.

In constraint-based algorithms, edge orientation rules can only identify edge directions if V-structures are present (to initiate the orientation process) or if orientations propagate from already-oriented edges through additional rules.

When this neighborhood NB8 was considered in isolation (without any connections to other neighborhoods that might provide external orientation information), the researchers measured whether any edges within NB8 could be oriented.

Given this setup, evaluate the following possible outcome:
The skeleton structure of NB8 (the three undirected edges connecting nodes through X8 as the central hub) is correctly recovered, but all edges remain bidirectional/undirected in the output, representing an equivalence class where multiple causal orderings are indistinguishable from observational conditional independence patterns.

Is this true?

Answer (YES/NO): YES